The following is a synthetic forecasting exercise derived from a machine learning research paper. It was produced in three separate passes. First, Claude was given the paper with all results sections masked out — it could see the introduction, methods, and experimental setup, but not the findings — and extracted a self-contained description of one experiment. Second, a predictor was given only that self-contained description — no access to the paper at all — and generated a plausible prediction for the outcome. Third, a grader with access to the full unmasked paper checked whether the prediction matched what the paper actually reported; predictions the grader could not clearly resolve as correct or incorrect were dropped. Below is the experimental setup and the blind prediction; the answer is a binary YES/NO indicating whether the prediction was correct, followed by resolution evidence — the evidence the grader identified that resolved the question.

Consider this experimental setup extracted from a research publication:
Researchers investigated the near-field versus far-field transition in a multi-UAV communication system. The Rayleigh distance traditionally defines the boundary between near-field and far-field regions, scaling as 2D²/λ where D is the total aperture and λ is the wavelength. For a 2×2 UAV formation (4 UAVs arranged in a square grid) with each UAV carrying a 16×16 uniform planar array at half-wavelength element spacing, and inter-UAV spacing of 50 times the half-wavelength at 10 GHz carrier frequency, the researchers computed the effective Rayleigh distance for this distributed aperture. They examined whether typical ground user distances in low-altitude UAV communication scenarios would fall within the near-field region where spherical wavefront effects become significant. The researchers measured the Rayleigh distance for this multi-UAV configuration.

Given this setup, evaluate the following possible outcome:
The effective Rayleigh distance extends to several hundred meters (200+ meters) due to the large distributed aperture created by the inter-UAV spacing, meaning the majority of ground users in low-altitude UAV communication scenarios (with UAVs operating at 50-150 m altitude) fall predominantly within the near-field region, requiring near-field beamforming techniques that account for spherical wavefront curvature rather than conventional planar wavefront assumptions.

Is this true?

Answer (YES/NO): NO